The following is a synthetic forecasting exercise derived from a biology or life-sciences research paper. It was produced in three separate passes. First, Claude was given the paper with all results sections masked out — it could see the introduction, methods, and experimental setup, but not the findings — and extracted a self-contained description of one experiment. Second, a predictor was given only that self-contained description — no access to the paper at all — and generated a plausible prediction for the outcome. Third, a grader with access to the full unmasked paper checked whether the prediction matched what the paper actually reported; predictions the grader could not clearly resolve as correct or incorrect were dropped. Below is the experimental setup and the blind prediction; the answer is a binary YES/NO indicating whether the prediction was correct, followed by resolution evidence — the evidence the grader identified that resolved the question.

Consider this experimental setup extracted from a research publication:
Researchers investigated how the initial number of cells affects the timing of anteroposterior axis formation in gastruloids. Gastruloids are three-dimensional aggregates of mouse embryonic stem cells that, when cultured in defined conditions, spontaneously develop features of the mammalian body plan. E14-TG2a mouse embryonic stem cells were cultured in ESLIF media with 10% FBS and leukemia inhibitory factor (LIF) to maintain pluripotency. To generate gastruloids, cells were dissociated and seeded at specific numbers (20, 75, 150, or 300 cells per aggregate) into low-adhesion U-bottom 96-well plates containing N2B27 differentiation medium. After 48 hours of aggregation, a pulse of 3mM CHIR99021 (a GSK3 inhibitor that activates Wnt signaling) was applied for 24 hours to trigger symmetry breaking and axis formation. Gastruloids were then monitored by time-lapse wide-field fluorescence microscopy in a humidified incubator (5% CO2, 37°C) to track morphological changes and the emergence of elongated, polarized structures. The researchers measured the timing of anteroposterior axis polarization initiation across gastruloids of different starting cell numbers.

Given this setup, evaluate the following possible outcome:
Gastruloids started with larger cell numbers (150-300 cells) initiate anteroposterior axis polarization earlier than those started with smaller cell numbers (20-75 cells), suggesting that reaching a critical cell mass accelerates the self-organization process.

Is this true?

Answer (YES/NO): NO